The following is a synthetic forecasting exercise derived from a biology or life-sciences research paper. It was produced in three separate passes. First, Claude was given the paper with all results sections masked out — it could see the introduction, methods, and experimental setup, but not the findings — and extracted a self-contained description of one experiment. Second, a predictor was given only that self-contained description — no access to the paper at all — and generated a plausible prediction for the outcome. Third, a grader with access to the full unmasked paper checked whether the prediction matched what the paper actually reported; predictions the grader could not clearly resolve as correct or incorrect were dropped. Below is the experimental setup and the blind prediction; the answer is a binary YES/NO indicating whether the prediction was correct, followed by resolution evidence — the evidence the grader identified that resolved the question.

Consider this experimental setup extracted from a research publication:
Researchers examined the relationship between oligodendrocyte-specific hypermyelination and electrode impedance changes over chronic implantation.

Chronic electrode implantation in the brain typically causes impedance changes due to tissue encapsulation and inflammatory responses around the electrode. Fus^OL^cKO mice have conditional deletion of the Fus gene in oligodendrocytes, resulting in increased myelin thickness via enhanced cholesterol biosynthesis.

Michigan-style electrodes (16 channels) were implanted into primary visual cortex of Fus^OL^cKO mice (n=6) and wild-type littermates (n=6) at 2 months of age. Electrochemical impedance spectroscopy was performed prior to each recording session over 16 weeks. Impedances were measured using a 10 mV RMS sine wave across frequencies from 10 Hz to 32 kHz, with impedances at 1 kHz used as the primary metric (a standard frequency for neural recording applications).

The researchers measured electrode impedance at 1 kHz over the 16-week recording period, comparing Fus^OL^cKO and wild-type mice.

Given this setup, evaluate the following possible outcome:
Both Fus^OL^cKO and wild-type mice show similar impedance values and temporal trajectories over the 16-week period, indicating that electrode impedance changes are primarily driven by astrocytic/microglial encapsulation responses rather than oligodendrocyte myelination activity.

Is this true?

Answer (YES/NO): YES